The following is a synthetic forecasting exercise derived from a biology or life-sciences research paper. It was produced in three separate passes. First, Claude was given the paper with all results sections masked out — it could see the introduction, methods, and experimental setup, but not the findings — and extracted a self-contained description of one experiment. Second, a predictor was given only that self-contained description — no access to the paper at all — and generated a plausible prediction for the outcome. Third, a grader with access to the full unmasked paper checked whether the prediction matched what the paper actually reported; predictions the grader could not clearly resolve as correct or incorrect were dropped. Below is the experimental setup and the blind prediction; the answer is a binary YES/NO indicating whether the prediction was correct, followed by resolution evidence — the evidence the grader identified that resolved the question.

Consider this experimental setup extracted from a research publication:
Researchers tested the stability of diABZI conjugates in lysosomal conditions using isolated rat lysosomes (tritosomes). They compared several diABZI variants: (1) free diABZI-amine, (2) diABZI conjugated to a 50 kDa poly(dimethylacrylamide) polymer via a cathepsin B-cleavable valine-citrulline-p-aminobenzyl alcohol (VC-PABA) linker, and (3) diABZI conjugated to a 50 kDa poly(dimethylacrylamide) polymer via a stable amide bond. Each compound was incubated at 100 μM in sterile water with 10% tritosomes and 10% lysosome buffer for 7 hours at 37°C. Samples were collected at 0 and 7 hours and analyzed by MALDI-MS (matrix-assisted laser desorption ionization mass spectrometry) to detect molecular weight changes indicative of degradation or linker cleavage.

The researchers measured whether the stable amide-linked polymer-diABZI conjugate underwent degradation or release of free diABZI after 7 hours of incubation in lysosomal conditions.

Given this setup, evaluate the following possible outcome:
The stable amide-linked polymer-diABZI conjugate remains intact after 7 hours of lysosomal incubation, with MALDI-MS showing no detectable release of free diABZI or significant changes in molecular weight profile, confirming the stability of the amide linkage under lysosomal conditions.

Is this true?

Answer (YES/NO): YES